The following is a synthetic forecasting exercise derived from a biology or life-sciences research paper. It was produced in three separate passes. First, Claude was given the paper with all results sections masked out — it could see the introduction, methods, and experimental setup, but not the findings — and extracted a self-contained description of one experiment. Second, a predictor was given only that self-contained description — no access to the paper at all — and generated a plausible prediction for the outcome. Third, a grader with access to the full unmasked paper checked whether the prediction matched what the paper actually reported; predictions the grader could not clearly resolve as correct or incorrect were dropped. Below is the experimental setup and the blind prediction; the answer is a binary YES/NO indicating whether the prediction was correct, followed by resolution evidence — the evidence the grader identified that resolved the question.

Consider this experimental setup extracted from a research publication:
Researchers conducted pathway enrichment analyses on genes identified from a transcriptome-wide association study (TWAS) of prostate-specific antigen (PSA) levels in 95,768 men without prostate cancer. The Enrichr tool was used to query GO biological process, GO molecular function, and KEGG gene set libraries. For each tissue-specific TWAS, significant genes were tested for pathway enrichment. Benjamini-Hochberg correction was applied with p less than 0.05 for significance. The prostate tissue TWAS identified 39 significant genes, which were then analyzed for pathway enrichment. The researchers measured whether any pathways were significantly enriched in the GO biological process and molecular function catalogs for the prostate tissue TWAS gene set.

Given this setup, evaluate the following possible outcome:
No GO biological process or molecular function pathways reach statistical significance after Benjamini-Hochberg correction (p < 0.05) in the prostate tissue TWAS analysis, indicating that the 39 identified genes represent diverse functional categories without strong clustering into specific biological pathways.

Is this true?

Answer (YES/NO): YES